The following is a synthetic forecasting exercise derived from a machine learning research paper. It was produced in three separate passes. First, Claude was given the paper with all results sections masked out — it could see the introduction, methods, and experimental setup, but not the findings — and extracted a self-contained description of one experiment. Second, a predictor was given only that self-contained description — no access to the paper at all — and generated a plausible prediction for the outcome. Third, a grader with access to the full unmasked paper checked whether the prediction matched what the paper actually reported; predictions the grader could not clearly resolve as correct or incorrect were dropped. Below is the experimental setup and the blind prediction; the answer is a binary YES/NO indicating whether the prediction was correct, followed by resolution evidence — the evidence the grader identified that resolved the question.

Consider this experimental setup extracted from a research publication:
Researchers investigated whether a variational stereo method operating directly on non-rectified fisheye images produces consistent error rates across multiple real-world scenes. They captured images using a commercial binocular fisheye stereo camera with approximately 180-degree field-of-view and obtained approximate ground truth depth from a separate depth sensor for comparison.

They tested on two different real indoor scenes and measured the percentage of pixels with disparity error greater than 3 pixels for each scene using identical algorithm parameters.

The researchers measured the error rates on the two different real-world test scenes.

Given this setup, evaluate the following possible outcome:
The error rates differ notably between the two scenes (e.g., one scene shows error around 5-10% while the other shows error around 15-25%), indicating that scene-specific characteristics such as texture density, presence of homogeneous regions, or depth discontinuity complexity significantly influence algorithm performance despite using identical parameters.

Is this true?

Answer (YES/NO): NO